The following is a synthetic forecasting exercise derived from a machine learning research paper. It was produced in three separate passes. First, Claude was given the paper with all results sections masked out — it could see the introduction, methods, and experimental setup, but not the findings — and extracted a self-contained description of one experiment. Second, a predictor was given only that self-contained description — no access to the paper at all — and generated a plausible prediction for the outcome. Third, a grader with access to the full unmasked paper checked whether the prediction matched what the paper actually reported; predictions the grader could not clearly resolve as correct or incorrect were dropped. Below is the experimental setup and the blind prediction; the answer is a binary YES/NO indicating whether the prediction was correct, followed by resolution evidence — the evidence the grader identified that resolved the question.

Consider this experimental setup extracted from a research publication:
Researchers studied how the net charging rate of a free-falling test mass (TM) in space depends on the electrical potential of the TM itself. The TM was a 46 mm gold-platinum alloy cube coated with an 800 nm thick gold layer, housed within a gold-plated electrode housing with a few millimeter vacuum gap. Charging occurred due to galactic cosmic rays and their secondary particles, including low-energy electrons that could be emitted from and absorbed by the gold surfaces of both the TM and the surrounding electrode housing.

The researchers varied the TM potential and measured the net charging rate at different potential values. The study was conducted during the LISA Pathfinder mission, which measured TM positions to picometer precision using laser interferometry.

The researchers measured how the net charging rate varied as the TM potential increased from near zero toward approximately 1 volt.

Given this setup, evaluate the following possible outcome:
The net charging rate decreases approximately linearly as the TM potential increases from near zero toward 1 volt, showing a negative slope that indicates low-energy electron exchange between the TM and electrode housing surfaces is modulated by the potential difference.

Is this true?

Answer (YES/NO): NO